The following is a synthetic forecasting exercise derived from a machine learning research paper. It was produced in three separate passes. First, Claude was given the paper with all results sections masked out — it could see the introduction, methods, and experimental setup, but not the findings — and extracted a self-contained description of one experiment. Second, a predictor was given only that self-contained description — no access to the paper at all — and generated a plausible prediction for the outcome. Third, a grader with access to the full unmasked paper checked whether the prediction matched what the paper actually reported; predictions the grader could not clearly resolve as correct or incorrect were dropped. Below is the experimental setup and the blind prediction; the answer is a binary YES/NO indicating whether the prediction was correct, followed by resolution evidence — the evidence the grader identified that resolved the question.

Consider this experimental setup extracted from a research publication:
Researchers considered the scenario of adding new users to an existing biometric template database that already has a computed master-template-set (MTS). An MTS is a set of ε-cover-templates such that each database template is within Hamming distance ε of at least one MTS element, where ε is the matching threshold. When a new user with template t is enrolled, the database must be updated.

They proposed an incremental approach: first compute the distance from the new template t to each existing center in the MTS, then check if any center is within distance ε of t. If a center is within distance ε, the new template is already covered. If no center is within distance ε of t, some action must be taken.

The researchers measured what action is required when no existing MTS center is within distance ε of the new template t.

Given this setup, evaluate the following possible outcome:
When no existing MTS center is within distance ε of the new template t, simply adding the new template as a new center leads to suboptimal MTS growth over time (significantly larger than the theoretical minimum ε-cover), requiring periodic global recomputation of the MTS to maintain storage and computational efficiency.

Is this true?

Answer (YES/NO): NO